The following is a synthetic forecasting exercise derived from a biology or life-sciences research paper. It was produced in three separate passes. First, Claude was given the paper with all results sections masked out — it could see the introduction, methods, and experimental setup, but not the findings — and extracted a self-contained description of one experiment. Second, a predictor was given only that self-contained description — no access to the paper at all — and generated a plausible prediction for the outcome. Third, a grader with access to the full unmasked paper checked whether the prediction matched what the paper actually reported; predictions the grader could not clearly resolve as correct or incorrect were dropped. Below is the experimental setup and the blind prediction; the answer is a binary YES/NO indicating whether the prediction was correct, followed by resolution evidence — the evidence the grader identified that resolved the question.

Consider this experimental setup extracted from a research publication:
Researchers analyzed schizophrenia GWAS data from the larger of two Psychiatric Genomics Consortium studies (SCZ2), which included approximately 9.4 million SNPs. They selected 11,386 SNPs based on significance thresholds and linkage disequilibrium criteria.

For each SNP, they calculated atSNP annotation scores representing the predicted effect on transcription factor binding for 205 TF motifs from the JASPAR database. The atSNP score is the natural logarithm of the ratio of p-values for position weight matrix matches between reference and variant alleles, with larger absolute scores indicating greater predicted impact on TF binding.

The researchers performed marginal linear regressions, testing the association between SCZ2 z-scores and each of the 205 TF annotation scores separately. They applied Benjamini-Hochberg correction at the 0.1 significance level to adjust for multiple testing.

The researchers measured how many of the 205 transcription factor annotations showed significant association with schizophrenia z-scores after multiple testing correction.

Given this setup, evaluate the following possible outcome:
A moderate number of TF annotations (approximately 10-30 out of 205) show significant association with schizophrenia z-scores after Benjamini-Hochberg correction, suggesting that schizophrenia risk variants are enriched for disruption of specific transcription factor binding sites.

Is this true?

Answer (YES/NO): NO